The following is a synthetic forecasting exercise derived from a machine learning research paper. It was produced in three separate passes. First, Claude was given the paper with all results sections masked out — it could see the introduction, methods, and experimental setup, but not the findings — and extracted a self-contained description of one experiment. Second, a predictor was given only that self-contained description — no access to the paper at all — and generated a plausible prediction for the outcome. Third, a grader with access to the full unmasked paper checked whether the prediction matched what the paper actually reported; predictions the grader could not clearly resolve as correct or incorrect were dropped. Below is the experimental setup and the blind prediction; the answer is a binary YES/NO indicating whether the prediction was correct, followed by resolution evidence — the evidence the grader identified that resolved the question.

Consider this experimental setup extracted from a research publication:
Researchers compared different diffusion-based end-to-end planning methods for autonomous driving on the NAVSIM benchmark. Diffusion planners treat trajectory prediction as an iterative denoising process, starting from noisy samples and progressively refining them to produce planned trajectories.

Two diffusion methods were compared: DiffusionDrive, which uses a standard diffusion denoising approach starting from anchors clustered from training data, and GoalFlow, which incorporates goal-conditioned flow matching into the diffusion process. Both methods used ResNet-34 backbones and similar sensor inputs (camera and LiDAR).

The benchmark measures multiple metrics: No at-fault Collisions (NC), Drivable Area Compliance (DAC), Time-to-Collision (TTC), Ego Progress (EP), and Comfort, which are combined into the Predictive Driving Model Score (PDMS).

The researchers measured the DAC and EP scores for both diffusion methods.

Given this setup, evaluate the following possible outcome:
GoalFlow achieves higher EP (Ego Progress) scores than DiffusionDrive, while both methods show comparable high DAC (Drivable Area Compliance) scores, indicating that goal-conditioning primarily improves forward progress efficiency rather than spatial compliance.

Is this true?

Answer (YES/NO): NO